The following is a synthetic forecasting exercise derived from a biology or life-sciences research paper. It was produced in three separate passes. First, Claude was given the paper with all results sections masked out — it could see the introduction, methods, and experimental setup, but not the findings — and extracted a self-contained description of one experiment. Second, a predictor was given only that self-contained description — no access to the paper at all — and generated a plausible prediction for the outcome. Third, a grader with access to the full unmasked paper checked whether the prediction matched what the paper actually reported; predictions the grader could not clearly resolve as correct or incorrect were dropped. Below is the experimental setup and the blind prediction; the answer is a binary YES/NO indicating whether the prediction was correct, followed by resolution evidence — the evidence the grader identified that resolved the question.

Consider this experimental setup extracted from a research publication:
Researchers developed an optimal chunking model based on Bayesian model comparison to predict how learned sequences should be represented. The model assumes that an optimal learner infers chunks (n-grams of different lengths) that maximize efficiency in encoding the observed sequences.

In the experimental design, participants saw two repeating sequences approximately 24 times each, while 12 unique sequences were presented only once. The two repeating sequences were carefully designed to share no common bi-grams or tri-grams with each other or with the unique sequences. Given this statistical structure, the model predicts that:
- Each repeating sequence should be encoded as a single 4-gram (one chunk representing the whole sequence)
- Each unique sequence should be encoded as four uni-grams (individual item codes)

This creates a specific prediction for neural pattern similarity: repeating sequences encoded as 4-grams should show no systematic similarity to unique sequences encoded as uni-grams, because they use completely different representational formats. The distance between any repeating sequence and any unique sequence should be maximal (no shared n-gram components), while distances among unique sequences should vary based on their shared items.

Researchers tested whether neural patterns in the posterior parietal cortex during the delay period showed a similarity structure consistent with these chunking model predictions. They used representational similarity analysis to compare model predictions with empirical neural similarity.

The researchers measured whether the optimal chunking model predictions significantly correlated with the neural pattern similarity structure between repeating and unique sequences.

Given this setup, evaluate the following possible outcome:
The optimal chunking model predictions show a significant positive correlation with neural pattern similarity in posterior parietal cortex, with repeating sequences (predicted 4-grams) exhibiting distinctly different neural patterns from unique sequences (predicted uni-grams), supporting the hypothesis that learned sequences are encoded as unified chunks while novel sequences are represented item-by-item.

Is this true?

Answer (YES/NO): NO